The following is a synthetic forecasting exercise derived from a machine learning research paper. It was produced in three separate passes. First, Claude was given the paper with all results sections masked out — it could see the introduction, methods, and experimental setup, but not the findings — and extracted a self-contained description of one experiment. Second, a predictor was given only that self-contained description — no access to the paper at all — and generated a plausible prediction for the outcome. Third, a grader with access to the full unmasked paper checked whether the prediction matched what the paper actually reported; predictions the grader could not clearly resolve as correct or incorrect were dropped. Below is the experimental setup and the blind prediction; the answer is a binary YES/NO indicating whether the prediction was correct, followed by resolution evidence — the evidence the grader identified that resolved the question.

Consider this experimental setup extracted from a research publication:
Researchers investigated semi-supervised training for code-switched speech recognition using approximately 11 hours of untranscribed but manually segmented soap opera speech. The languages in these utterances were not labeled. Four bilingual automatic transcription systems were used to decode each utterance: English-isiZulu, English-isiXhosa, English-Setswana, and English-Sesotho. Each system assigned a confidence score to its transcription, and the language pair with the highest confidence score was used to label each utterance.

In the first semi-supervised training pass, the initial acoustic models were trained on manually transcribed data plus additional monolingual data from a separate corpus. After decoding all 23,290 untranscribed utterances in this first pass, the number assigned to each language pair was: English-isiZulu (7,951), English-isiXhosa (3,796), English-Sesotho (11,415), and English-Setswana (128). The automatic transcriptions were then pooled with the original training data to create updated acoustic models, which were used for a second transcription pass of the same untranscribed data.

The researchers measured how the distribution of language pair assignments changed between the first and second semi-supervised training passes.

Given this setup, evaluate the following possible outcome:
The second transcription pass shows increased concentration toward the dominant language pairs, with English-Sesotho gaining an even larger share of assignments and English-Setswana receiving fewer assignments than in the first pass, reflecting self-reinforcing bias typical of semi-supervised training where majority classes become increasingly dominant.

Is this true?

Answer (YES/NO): NO